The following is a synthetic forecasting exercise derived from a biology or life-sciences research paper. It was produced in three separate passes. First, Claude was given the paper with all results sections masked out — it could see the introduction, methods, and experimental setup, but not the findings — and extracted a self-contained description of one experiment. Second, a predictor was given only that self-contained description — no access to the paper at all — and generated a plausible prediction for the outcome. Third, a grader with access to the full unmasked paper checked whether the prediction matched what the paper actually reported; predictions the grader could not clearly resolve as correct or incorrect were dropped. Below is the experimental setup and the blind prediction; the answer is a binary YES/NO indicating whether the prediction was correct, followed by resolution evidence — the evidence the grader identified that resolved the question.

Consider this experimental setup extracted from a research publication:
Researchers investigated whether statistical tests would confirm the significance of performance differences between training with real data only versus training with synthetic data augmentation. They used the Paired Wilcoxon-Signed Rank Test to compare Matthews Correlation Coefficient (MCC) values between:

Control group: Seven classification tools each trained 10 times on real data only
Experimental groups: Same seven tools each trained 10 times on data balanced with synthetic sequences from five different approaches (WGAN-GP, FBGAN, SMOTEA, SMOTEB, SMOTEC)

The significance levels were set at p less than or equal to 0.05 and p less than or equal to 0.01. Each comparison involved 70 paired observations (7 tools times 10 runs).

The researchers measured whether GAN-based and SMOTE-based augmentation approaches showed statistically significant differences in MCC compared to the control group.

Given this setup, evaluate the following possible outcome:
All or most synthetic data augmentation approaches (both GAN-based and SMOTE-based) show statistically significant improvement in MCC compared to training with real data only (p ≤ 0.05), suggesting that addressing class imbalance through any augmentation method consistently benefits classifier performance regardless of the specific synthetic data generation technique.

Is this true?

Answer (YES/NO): NO